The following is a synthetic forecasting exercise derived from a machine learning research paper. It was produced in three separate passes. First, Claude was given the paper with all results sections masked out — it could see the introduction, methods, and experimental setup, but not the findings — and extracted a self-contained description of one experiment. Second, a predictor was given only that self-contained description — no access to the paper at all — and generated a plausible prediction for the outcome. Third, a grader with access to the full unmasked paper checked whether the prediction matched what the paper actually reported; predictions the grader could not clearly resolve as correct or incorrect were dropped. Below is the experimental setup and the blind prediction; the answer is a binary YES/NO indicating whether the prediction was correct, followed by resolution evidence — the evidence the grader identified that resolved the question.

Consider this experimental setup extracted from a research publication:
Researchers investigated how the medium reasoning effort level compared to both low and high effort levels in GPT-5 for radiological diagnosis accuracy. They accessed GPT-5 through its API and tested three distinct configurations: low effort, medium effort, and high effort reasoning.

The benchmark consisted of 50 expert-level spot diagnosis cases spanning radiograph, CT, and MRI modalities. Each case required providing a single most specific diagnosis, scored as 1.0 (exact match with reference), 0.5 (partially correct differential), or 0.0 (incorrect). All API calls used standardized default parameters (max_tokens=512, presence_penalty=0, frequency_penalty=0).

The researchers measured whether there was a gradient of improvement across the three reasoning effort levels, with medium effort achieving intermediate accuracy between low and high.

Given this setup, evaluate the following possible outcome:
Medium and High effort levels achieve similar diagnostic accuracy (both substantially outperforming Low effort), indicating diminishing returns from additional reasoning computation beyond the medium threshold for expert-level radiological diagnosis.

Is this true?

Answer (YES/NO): NO